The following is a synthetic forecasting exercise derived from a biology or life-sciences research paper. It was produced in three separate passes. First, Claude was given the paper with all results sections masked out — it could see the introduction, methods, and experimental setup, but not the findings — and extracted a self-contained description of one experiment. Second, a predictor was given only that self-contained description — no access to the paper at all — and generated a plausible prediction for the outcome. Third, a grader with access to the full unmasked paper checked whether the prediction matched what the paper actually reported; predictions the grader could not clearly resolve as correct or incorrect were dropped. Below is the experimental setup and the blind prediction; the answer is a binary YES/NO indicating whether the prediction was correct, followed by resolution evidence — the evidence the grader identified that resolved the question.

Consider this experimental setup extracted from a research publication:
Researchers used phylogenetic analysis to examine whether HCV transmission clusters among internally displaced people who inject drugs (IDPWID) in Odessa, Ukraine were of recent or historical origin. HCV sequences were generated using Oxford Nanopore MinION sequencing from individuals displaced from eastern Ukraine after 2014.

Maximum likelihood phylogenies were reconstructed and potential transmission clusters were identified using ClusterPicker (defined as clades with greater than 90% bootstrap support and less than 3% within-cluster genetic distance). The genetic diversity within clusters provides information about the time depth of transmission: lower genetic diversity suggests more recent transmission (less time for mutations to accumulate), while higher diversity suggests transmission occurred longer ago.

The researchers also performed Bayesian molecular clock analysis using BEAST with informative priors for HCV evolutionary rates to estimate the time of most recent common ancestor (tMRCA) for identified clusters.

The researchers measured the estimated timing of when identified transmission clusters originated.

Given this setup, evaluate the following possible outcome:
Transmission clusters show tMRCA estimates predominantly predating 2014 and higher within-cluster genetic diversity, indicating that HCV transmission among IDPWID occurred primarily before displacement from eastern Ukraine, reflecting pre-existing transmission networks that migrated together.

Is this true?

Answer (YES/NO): NO